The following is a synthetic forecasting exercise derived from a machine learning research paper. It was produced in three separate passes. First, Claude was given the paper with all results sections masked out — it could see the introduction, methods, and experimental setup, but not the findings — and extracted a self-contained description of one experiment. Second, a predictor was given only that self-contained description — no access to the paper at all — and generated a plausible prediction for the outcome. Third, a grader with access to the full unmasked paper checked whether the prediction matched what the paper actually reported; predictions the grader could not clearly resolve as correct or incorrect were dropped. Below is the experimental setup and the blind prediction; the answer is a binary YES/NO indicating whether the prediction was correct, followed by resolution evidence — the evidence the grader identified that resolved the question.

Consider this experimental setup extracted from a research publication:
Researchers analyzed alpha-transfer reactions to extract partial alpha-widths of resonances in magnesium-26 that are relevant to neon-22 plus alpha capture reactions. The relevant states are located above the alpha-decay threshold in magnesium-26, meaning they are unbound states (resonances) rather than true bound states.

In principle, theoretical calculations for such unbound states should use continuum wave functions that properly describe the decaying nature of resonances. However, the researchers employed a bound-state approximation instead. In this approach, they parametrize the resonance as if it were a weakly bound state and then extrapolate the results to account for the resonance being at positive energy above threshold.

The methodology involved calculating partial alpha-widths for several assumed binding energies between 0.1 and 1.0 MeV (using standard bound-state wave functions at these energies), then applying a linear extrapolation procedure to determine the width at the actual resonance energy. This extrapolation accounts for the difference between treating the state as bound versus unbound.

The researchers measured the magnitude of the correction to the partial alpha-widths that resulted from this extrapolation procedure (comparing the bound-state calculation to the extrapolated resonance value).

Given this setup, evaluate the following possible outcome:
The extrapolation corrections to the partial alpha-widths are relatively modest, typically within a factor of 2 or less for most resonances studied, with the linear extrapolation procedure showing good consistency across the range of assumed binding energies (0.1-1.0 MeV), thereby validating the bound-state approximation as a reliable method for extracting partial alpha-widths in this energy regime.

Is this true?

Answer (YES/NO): YES